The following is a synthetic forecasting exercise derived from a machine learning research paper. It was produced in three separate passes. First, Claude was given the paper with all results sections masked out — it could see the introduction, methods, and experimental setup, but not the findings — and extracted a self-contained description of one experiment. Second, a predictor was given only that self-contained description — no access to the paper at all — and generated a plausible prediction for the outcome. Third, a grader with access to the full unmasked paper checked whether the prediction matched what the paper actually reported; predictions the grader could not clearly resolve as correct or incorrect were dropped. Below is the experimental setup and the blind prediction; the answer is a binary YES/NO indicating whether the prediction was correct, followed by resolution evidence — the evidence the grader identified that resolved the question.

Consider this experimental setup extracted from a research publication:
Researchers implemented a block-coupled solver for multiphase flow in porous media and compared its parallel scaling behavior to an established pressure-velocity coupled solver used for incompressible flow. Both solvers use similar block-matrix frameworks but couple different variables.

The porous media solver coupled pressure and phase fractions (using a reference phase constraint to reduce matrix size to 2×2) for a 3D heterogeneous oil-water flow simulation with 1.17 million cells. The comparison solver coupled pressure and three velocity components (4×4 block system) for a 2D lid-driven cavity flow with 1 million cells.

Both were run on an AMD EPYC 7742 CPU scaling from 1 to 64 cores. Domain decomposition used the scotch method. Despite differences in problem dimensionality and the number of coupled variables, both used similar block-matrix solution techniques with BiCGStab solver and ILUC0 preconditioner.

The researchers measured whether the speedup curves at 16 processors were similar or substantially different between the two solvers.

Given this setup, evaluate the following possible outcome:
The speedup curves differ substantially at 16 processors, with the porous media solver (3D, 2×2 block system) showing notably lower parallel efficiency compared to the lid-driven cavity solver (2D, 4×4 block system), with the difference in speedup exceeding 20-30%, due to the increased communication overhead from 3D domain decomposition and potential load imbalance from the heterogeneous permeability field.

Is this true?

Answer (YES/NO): NO